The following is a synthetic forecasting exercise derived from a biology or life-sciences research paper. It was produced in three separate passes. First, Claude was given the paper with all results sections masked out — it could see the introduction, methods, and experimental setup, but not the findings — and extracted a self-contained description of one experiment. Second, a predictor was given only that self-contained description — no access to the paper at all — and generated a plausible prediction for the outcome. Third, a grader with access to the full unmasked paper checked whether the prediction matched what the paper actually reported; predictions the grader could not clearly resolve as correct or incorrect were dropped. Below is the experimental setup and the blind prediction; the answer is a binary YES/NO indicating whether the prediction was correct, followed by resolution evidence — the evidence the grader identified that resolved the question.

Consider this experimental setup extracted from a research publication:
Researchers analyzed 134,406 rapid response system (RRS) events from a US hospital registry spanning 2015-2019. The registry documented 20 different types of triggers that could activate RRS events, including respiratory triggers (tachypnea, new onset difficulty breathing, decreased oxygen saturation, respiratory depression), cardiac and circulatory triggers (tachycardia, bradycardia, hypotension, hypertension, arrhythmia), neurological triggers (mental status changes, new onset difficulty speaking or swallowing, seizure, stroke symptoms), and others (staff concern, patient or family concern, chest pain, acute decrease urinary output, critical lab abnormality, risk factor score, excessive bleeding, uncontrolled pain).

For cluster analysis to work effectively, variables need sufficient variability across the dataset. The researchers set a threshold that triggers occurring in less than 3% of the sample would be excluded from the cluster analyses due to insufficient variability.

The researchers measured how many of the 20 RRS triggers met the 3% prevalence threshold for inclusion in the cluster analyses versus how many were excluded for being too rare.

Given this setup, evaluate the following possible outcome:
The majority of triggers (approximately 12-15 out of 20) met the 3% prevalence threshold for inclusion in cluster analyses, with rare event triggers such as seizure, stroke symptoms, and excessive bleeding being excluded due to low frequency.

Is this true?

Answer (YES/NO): NO